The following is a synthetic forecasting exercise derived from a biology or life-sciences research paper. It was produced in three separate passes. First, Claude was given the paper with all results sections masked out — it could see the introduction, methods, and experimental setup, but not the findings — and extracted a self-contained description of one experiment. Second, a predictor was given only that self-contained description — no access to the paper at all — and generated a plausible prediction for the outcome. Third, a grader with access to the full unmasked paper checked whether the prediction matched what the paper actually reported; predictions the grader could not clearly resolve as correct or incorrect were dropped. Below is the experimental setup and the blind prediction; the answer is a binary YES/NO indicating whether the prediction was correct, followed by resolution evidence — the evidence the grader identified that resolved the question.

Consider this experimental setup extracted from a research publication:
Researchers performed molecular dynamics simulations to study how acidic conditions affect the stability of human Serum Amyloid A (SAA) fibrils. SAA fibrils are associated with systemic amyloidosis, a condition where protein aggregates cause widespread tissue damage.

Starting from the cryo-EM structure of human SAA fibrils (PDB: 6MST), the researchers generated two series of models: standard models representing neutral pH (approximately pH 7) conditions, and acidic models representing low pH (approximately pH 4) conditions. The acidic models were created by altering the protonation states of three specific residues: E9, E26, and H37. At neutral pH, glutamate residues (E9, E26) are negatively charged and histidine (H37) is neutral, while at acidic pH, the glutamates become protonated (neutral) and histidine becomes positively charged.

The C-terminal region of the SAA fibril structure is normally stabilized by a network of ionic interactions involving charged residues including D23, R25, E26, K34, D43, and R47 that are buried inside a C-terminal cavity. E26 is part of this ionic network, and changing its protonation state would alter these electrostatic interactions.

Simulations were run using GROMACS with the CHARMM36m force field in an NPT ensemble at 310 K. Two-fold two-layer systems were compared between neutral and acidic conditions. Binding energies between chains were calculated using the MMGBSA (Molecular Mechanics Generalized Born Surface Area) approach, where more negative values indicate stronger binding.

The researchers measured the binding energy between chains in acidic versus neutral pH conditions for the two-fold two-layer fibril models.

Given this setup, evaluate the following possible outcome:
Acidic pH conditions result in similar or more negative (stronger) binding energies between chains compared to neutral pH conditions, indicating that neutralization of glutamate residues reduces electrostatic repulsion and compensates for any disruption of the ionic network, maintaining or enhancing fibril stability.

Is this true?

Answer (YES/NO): YES